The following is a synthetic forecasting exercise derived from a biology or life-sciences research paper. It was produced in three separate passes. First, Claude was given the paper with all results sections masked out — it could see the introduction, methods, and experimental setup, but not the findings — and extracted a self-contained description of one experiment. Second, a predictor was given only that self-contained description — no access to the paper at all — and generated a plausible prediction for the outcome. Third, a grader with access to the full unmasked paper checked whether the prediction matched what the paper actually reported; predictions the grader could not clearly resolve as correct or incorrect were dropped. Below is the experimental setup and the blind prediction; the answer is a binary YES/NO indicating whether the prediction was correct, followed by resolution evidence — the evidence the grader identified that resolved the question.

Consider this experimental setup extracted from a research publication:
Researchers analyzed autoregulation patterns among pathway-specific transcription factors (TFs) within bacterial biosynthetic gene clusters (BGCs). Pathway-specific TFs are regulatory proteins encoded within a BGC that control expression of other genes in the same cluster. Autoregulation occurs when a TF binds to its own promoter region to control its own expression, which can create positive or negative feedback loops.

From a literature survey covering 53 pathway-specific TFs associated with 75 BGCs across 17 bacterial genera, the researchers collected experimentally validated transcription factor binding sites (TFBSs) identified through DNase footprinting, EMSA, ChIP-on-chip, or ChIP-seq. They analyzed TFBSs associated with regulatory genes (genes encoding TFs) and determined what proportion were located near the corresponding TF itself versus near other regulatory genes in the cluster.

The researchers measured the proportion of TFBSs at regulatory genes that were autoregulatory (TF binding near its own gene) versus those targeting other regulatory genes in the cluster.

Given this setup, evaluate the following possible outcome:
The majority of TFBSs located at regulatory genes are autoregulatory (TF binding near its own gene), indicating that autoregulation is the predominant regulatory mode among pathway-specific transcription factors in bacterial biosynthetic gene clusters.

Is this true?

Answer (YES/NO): NO